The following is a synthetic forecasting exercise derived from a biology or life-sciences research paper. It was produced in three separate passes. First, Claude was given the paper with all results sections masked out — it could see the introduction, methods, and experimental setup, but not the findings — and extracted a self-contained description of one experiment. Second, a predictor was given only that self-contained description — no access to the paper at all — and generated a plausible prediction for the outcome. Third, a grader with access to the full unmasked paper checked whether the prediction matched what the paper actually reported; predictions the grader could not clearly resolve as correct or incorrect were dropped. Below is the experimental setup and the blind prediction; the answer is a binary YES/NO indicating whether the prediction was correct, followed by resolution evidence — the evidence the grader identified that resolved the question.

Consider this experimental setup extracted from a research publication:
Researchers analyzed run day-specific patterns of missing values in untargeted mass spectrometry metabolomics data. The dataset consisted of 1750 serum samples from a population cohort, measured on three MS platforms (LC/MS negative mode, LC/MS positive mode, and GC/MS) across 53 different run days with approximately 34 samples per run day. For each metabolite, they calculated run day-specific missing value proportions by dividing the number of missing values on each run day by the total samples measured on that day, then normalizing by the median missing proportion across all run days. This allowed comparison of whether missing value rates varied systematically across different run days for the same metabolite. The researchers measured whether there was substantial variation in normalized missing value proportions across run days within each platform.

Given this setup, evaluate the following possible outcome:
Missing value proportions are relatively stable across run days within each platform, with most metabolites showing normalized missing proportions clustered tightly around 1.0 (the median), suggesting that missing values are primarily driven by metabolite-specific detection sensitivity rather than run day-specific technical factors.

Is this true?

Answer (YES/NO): NO